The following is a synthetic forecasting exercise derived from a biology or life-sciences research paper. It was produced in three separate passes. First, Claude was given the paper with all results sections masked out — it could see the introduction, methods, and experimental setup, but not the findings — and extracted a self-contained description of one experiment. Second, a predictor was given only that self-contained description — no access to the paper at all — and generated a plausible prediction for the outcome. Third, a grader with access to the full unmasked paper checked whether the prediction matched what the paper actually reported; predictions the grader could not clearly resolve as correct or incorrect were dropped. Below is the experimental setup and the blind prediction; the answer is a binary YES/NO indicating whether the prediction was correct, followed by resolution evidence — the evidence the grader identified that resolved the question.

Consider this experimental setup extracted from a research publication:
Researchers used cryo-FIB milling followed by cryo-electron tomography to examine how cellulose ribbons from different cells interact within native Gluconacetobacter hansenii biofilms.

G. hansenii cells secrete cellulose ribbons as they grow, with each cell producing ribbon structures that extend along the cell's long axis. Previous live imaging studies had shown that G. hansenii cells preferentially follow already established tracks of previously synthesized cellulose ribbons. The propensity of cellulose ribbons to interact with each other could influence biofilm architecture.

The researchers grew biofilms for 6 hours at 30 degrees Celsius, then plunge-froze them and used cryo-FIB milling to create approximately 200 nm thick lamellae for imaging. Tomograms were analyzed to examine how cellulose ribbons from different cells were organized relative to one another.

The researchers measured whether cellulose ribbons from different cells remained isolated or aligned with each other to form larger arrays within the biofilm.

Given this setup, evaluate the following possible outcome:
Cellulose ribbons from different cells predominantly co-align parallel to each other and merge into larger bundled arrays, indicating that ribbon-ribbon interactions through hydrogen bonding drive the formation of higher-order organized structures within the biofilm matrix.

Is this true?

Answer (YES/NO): NO